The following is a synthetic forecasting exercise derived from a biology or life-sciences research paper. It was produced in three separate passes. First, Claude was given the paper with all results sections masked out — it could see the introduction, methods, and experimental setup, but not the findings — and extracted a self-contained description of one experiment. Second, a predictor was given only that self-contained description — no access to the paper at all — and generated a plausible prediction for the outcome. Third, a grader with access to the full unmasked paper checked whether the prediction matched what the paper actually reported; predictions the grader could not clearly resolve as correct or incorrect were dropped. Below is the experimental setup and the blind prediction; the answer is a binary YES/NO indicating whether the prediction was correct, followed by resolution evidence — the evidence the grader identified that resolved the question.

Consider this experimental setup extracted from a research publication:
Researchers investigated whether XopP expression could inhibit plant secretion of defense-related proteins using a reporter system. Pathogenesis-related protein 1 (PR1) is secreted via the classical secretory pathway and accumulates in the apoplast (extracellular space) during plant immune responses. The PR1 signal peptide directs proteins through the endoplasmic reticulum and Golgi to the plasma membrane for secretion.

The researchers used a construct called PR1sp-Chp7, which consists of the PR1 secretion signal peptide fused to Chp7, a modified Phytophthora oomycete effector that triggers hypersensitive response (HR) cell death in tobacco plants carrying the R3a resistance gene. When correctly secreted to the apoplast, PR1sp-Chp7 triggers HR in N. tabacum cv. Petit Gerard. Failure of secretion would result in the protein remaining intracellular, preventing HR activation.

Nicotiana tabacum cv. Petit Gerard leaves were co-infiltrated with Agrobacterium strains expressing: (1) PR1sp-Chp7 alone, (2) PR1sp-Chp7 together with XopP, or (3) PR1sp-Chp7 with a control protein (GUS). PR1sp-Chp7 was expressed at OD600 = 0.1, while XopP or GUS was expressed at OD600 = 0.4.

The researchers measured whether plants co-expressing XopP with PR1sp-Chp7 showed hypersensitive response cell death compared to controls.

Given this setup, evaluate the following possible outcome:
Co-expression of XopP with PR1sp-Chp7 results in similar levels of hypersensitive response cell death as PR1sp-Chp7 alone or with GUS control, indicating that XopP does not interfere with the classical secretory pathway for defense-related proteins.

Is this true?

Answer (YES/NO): NO